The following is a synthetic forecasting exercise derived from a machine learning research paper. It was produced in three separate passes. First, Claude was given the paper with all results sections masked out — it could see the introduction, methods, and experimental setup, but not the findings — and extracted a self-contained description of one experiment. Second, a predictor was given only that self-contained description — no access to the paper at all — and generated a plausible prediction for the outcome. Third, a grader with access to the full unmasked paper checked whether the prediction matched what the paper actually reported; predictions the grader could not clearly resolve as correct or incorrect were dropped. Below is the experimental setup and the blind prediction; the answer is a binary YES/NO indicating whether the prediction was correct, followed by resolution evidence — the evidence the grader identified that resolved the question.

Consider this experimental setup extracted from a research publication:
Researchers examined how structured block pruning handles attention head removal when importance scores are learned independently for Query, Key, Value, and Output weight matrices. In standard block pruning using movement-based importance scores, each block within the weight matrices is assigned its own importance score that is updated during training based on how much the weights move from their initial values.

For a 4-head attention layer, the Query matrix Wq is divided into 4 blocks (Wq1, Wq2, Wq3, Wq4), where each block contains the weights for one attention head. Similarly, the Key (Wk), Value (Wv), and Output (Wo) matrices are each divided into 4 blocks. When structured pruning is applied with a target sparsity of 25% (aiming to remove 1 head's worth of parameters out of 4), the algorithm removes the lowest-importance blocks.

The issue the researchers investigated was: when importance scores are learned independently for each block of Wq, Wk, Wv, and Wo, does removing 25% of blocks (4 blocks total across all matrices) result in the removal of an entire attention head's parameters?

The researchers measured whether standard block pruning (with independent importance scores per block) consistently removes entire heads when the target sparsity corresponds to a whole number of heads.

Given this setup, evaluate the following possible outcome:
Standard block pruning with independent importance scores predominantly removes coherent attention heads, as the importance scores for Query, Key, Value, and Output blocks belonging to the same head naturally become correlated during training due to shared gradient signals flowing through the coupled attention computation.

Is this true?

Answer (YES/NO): NO